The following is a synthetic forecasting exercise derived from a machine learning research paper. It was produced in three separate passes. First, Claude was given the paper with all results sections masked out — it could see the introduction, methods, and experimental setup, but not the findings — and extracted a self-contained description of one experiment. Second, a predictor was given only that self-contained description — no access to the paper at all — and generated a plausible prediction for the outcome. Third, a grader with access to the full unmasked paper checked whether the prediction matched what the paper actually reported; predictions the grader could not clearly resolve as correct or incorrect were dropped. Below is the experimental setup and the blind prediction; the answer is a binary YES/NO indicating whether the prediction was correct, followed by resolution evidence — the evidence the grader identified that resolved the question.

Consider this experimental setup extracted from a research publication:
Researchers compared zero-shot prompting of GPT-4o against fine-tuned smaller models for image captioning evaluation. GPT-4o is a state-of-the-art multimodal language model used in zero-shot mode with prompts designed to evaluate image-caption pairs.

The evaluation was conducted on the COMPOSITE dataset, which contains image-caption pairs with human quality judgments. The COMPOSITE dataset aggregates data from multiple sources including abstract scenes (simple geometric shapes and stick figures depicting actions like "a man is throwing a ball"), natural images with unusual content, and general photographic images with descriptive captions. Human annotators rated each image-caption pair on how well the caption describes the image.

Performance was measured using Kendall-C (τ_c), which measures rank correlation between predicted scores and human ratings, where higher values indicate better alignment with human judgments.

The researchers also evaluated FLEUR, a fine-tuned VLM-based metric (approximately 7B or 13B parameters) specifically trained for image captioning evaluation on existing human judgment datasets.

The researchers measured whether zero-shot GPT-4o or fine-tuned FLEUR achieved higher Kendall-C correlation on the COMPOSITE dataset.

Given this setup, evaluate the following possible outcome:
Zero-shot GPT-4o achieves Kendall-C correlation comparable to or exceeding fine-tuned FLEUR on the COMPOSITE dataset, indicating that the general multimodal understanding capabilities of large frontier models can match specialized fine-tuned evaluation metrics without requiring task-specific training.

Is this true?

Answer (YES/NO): YES